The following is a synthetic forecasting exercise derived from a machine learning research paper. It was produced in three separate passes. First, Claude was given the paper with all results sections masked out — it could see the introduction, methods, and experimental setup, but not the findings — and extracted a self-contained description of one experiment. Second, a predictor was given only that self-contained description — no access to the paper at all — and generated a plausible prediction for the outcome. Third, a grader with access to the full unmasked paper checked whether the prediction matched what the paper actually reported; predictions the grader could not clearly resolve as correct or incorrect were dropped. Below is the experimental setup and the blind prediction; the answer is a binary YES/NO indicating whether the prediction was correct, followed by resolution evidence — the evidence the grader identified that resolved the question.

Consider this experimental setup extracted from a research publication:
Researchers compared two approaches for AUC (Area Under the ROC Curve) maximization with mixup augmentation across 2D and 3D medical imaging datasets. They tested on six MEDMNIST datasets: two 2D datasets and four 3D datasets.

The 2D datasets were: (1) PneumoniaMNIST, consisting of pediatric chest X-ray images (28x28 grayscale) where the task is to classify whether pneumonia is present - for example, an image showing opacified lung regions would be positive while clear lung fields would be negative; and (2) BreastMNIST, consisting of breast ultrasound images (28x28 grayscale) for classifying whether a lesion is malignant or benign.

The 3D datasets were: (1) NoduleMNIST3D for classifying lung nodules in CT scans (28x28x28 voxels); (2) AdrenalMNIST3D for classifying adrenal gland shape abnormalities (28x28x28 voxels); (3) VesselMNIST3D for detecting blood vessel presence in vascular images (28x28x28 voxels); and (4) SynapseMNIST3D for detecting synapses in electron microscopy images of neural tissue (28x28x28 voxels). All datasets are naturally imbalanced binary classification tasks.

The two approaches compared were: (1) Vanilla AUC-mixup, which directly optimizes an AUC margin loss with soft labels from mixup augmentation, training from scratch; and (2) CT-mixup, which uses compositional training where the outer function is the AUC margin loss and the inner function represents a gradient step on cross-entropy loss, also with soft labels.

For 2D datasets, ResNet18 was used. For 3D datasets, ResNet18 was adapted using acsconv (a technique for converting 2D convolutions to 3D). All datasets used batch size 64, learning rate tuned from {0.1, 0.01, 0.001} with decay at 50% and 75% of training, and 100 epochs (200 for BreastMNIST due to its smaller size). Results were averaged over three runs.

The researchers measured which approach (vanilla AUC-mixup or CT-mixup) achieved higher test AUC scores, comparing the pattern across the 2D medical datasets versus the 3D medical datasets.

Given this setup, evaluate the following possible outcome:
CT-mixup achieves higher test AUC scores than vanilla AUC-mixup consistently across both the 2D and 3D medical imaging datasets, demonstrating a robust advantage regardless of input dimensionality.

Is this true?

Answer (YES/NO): NO